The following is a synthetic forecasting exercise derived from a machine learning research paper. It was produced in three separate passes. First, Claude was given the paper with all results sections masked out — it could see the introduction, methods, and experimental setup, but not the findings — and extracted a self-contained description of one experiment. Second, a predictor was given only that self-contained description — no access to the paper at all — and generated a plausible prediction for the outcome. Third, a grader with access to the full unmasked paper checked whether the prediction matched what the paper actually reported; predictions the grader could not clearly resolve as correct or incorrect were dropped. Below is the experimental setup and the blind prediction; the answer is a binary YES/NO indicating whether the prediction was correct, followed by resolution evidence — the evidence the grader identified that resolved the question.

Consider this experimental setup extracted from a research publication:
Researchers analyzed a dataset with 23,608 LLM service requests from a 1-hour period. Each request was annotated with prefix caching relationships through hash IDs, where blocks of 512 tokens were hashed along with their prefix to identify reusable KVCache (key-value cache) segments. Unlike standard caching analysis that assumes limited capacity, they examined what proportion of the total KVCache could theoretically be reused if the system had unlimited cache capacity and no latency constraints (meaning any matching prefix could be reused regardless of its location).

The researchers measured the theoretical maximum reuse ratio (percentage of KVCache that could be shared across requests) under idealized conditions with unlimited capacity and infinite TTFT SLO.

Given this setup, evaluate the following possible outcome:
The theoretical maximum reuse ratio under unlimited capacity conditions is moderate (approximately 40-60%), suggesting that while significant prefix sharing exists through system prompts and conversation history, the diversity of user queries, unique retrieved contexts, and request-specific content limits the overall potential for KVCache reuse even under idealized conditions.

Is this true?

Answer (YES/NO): YES